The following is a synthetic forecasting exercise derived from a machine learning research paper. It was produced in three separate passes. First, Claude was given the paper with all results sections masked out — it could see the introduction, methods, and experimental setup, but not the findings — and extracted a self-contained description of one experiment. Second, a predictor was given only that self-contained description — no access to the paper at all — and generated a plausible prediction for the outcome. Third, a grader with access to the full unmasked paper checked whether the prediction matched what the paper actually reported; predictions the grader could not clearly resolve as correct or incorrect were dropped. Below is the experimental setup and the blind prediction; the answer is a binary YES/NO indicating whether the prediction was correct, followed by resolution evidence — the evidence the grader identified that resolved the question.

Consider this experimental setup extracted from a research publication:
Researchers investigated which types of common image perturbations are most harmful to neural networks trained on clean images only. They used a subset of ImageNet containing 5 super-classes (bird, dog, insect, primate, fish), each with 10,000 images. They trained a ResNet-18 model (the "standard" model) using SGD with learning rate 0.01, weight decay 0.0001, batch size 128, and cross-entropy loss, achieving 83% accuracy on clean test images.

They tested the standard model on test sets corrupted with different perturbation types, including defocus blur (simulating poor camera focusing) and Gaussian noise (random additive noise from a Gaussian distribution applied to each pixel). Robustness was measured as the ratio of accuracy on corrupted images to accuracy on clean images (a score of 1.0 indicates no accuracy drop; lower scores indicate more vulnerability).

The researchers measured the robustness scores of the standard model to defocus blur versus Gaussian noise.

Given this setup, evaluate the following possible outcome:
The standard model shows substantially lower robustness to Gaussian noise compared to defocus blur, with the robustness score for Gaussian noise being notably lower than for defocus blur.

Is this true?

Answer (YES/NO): NO